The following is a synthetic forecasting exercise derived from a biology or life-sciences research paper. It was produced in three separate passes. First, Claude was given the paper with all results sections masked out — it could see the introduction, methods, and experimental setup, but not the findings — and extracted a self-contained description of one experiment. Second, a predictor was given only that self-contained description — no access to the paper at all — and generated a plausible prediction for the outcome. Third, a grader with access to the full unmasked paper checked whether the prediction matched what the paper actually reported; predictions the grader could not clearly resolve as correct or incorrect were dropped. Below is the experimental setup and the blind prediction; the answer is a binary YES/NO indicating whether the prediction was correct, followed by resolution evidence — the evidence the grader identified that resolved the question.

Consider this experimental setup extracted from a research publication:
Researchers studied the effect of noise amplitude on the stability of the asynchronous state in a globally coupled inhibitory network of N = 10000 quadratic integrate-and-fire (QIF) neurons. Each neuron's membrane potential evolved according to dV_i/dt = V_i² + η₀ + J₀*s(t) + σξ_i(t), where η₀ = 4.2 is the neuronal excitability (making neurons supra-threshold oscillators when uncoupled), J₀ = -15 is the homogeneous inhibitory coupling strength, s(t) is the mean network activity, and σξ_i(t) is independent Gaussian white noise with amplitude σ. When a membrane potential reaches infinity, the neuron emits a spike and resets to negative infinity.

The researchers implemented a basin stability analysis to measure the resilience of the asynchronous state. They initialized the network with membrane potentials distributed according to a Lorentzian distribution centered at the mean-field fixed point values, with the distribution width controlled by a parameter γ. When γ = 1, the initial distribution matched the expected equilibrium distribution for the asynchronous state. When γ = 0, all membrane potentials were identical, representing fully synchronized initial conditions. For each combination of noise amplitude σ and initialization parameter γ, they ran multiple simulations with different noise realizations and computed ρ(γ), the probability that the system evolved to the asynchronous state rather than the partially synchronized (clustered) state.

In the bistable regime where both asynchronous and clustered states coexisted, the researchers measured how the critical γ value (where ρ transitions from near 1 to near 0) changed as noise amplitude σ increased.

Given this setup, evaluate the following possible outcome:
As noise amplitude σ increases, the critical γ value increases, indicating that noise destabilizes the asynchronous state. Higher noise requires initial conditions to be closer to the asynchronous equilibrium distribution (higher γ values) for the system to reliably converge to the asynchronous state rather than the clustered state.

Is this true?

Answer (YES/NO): YES